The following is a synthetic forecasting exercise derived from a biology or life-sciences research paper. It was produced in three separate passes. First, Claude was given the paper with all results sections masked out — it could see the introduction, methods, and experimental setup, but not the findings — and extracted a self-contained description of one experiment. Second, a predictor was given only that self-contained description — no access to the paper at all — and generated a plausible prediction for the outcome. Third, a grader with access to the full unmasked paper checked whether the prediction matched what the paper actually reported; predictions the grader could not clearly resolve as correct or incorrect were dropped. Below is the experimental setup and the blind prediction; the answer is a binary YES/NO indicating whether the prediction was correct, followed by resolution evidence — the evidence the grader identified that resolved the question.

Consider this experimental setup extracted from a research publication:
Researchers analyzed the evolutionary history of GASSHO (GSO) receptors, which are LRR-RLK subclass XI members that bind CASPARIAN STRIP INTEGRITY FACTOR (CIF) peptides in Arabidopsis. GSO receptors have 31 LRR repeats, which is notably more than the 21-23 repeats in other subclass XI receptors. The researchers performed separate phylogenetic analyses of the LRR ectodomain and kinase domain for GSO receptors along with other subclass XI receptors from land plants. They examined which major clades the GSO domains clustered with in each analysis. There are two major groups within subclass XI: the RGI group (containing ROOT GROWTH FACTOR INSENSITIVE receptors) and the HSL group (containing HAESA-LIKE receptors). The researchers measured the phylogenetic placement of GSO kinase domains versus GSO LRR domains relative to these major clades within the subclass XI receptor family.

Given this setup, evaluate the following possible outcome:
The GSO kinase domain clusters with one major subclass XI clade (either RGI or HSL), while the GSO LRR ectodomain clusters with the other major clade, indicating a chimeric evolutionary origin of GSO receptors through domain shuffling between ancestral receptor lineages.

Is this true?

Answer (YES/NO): YES